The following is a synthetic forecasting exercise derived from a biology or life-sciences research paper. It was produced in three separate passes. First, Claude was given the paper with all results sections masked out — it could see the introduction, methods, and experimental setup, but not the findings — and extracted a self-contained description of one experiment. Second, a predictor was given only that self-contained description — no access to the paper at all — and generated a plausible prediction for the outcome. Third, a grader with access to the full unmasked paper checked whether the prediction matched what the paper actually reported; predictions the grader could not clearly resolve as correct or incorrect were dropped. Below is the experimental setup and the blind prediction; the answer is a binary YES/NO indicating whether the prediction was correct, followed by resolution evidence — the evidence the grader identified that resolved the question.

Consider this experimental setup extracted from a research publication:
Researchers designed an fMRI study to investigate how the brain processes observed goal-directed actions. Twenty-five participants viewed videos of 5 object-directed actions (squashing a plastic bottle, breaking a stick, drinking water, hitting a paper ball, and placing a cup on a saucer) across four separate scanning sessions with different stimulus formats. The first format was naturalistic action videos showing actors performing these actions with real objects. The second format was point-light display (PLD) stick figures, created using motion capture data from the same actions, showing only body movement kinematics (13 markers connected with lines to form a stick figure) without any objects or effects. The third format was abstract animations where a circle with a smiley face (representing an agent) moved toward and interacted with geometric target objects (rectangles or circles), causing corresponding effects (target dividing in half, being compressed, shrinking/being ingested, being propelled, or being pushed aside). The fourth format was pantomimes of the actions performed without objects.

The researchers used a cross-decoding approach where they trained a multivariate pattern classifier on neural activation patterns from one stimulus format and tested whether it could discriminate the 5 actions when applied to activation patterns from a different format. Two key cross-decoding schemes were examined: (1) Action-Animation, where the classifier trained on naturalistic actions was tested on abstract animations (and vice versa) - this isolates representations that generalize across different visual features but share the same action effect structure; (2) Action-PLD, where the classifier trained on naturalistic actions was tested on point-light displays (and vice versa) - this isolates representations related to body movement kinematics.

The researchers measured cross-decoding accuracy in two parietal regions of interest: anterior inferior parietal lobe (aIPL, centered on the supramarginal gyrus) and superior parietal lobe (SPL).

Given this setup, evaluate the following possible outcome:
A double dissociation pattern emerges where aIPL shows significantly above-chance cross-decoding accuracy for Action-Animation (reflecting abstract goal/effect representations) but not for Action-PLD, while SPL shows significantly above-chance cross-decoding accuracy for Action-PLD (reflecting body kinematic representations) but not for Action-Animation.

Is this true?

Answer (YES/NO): NO